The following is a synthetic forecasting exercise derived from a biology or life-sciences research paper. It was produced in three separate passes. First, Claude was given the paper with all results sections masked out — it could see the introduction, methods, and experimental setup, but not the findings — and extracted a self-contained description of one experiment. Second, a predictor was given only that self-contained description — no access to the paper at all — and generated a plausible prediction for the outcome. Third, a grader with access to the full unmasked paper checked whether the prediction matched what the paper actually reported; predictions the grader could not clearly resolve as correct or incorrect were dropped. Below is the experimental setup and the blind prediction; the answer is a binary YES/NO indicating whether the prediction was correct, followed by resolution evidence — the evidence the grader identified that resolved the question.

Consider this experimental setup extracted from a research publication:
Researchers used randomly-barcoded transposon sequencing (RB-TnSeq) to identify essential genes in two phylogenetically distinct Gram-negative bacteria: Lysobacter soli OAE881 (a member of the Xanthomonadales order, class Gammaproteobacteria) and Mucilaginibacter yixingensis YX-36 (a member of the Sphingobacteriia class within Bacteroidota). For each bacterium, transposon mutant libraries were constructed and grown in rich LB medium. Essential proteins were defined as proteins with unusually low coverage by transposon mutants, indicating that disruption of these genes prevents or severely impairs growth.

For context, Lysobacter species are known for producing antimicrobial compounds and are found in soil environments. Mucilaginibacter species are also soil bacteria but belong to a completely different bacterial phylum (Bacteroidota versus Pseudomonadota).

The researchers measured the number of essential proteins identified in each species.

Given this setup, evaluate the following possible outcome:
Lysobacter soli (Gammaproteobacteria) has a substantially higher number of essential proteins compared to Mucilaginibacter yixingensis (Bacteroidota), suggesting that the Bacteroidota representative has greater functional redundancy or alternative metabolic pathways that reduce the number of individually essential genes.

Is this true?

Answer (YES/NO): NO